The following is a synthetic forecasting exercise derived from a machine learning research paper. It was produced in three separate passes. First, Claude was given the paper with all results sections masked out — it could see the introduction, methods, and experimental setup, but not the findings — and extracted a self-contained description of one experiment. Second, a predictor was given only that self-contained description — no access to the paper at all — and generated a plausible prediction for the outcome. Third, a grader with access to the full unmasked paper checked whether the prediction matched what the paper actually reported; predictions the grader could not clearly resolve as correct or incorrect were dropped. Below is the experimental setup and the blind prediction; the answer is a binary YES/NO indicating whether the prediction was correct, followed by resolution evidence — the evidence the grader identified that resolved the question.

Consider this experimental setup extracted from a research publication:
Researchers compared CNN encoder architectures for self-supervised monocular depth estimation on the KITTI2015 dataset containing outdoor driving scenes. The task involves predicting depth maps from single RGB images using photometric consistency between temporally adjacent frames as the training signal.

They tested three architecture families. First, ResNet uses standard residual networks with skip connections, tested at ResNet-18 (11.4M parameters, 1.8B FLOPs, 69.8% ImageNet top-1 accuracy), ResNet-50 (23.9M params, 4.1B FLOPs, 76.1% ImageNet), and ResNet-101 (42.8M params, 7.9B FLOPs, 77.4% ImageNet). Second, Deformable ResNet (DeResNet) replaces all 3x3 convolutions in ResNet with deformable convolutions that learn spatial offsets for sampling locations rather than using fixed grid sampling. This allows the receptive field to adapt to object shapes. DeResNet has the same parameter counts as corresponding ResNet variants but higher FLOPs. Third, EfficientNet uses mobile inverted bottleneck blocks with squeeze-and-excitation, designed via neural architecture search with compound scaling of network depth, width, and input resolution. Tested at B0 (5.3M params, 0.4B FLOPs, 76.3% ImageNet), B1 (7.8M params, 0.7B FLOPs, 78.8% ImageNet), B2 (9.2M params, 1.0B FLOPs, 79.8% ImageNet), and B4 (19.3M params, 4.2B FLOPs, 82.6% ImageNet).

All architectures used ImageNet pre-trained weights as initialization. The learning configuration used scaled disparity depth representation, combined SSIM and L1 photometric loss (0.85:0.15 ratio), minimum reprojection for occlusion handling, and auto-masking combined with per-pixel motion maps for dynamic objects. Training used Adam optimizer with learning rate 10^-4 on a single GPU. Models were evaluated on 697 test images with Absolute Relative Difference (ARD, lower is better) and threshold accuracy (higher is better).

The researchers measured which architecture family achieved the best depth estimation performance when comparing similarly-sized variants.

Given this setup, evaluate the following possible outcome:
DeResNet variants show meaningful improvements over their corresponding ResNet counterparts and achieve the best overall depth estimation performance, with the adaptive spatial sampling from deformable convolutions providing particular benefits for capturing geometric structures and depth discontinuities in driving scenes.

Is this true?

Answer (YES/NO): NO